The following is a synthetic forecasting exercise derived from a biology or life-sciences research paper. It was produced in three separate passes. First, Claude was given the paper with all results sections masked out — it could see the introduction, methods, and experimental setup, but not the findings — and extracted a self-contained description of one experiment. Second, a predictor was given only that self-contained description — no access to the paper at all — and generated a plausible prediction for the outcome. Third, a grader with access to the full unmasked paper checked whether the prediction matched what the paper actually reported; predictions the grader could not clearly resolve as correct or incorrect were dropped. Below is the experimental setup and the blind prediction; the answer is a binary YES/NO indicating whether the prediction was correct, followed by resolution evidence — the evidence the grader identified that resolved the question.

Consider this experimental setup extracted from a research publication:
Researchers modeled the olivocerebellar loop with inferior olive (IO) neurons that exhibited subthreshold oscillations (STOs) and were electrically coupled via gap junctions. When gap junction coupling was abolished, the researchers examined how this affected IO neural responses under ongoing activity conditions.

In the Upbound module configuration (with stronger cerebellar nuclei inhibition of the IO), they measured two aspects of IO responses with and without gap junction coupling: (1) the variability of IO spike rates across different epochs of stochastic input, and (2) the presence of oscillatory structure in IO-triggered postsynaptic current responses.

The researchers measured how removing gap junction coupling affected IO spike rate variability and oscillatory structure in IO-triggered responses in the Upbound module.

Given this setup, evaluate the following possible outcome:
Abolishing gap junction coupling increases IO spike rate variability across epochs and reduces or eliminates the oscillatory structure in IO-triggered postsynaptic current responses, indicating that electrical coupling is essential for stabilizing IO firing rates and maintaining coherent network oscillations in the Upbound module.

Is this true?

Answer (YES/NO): NO